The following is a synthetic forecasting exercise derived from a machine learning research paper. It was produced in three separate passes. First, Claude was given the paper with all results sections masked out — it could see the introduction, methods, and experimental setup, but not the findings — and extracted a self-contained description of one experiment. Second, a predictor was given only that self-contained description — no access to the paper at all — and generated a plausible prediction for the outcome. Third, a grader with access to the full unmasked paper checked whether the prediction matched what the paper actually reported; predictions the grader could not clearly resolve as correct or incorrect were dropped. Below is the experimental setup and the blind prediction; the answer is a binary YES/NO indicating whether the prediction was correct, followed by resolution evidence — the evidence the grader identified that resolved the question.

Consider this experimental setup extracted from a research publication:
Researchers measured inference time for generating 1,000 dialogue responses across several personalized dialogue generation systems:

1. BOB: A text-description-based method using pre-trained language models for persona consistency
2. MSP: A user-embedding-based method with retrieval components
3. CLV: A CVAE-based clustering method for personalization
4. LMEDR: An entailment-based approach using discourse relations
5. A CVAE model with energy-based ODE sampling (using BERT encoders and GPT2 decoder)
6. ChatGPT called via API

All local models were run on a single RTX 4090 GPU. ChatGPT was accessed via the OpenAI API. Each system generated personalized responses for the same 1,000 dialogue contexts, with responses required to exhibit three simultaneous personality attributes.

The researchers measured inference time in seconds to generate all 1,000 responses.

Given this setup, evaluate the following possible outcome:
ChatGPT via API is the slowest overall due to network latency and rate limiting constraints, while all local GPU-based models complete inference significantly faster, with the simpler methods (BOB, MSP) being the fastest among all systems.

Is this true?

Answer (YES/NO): NO